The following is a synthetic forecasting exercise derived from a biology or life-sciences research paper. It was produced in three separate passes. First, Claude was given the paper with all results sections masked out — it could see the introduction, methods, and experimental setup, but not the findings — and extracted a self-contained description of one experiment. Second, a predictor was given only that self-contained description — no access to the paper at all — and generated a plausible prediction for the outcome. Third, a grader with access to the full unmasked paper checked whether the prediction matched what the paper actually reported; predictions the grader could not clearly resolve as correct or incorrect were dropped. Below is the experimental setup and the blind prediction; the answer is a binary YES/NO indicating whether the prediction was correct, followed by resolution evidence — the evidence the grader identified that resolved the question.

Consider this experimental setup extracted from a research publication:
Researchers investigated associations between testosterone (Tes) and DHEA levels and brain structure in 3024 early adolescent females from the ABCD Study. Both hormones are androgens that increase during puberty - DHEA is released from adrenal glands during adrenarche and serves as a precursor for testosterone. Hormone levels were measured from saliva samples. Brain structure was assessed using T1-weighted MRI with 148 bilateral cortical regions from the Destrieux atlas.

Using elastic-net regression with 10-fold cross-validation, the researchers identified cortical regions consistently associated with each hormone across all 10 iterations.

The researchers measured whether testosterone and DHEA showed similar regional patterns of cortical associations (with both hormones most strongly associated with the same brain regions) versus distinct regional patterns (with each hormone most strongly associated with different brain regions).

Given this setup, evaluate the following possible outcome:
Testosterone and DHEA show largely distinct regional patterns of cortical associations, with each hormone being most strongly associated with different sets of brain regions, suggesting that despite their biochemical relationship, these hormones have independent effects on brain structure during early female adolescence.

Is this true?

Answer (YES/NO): NO